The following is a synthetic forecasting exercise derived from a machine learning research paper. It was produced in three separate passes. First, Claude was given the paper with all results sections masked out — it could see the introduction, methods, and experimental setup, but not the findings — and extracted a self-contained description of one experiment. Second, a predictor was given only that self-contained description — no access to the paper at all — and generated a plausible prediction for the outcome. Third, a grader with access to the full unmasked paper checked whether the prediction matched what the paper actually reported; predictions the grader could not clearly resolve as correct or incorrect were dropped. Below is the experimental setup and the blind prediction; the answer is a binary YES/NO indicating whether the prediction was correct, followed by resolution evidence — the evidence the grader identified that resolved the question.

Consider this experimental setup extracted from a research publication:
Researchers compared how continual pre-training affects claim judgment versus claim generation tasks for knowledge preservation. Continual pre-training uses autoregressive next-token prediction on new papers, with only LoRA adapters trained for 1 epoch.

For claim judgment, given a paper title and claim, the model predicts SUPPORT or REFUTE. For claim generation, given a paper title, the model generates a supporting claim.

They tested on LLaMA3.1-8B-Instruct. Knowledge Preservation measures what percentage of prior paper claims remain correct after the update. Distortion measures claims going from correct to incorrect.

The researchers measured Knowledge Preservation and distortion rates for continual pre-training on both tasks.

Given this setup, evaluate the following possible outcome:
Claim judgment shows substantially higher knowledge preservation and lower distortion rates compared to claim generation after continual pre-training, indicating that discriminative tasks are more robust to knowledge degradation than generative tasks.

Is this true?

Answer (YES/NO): YES